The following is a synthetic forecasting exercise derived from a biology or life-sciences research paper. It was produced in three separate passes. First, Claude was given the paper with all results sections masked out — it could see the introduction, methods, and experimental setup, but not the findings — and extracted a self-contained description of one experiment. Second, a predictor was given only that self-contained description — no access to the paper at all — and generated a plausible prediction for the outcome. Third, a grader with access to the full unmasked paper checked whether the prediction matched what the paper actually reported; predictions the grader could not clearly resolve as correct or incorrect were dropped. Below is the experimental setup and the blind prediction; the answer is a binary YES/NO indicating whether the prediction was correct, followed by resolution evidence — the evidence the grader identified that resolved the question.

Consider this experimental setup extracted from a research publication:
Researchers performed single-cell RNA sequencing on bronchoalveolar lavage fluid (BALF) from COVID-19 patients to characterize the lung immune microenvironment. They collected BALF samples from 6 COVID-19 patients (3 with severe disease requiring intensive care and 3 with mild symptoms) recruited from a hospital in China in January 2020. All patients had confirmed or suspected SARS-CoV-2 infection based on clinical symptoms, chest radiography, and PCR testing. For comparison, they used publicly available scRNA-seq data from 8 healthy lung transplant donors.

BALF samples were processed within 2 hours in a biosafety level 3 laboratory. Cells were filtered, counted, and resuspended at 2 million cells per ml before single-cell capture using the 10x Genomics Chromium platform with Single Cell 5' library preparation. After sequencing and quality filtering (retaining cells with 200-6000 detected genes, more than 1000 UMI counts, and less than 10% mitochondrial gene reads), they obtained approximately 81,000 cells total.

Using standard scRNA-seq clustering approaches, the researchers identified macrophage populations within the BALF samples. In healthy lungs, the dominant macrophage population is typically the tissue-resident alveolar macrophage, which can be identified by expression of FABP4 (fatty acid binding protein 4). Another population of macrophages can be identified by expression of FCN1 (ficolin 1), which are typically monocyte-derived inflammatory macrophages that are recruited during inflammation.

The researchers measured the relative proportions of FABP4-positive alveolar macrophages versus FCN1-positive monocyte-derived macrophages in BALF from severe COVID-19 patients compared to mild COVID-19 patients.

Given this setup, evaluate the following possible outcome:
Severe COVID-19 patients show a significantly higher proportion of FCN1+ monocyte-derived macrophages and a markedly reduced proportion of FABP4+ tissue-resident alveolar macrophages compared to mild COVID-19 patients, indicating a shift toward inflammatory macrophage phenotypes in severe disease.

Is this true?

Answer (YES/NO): YES